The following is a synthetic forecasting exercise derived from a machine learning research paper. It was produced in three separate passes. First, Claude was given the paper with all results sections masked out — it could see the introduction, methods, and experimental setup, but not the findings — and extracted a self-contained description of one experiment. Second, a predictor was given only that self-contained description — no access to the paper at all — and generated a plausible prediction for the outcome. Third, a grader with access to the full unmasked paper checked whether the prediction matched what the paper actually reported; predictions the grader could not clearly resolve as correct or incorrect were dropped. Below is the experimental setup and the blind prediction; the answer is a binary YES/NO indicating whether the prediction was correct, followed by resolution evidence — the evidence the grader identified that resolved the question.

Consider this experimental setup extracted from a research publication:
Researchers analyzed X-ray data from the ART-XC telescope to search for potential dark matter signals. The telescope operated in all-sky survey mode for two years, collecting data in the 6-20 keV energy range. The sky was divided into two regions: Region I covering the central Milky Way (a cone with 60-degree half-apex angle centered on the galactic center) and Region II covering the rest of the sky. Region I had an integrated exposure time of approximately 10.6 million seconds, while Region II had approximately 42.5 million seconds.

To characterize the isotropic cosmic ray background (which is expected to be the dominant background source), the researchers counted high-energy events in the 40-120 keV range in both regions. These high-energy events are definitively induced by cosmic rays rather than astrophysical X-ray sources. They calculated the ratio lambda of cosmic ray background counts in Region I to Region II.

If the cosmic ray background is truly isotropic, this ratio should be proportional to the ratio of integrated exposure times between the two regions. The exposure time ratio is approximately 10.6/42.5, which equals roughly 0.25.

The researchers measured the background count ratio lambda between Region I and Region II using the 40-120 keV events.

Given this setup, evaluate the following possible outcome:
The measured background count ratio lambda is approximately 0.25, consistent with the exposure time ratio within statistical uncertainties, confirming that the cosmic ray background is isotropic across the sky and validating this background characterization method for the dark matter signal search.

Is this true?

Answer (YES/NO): YES